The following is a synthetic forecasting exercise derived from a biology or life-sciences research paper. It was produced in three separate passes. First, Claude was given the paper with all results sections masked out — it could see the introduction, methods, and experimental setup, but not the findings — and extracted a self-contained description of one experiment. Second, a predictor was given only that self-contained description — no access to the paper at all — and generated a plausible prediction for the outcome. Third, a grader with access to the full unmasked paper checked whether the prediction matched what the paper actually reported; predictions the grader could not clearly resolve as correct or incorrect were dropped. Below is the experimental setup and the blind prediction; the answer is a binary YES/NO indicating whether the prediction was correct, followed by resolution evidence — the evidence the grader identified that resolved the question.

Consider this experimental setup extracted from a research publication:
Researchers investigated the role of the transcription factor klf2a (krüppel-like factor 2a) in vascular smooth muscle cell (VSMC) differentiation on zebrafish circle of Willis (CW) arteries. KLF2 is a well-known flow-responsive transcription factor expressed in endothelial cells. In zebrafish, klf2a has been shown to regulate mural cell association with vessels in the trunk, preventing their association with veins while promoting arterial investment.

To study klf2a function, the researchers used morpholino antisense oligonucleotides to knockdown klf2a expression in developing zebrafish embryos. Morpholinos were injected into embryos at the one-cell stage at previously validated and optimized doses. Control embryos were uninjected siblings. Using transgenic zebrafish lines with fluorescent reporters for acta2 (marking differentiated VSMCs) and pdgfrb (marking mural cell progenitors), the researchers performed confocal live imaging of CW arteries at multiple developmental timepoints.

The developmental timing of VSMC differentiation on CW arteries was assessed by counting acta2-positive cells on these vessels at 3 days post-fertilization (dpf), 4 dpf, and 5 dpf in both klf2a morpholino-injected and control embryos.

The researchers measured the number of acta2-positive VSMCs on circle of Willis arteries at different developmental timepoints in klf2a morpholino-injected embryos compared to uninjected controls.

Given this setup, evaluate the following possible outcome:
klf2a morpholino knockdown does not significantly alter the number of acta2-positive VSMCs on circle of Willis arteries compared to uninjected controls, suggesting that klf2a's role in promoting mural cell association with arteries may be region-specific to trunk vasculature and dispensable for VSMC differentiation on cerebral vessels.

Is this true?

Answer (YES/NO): NO